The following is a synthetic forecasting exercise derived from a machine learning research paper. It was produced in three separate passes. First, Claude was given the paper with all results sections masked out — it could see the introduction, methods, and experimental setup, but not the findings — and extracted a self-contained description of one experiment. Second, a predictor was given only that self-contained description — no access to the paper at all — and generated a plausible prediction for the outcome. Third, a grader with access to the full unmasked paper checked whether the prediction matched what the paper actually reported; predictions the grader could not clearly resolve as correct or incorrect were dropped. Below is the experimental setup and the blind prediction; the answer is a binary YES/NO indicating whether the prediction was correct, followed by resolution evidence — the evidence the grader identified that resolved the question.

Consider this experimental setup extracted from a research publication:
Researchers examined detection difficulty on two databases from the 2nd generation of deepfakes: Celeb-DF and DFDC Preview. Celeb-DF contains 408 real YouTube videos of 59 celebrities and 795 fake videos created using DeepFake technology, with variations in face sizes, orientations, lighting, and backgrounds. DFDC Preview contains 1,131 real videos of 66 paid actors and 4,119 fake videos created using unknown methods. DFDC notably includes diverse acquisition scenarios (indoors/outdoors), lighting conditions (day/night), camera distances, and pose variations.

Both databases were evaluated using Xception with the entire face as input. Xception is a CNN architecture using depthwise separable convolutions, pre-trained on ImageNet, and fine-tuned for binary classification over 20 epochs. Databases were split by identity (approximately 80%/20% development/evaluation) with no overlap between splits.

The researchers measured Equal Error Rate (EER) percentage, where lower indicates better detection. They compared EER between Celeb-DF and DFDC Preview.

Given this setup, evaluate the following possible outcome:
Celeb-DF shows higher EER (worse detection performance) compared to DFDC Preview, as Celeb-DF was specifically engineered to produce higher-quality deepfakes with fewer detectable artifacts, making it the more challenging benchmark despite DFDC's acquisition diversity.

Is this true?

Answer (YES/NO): YES